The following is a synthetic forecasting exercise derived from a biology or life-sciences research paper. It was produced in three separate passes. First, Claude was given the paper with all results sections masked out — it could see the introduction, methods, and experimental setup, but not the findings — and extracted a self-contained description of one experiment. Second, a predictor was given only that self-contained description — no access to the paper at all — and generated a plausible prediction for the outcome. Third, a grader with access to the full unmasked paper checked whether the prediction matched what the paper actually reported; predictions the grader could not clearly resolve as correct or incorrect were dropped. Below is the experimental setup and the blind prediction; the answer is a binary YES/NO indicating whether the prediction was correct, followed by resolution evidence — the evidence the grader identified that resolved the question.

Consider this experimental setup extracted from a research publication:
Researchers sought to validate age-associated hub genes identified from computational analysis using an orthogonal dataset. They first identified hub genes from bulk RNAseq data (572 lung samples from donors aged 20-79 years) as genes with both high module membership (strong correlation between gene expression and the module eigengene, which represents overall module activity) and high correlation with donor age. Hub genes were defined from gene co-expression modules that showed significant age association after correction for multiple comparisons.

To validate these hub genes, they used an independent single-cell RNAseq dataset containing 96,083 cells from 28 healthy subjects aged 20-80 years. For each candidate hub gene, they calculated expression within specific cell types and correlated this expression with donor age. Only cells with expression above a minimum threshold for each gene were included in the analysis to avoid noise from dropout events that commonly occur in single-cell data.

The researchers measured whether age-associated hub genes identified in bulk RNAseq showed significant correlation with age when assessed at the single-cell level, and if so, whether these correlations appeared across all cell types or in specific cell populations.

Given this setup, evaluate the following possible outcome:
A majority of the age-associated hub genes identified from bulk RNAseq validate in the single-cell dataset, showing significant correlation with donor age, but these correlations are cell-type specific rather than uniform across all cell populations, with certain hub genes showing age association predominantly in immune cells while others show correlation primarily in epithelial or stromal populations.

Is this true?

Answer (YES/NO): YES